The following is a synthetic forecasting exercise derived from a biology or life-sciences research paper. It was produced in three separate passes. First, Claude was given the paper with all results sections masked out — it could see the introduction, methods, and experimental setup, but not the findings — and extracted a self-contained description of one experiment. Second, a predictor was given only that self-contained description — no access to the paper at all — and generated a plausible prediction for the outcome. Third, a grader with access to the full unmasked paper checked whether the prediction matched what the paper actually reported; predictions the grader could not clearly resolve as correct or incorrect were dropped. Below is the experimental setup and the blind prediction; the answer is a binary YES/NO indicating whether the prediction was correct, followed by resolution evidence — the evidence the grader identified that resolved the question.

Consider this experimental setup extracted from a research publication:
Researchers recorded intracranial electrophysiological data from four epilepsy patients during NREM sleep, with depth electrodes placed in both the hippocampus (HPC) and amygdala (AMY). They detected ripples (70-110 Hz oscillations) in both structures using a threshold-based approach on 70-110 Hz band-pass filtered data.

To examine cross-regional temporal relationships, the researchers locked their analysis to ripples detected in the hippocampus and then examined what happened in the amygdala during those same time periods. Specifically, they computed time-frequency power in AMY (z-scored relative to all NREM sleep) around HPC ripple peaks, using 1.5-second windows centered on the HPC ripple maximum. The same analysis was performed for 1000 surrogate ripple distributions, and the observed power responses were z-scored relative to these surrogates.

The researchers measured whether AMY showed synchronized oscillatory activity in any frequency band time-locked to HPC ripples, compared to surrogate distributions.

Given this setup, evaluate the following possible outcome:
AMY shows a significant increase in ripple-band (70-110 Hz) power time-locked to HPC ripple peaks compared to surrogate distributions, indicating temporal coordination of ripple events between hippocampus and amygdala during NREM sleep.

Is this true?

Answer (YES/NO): YES